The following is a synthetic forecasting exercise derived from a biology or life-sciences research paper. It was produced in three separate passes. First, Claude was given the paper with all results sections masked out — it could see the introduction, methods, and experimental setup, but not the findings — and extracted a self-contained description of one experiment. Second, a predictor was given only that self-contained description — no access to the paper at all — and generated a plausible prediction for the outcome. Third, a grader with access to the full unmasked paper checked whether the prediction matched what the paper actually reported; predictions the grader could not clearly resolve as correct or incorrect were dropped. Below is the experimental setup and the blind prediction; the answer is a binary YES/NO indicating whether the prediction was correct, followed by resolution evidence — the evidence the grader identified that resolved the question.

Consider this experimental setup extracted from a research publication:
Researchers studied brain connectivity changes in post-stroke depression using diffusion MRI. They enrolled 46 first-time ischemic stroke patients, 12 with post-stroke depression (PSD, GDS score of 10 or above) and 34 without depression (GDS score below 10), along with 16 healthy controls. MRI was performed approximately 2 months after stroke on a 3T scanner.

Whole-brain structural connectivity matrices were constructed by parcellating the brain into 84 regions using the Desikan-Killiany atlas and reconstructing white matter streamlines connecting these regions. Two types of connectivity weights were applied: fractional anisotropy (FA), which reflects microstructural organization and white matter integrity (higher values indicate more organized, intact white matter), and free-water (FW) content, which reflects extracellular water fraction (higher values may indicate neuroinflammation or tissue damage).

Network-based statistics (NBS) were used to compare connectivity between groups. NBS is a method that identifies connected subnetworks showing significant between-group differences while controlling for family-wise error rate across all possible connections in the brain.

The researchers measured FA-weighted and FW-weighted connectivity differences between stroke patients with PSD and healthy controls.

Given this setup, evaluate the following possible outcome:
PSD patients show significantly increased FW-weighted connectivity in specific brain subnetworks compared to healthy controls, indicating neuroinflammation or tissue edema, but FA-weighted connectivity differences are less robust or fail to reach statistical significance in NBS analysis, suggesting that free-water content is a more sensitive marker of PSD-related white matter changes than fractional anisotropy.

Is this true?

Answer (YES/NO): NO